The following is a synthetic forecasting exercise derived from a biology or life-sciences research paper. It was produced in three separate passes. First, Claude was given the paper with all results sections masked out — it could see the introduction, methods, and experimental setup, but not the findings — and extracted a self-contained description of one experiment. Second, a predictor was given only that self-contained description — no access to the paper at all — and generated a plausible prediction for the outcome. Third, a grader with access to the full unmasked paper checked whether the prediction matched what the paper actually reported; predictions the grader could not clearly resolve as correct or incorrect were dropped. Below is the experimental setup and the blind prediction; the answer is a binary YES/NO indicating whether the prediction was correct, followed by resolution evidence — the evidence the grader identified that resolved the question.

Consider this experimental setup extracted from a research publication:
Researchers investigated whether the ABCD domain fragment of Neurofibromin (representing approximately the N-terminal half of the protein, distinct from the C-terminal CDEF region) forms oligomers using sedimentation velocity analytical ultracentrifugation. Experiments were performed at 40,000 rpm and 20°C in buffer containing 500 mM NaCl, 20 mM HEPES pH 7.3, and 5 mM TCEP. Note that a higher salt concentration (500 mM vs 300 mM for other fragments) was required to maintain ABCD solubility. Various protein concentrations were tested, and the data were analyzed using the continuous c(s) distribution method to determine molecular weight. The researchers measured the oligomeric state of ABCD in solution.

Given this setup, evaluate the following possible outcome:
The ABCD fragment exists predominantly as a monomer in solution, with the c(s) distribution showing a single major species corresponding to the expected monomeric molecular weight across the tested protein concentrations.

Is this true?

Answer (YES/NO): YES